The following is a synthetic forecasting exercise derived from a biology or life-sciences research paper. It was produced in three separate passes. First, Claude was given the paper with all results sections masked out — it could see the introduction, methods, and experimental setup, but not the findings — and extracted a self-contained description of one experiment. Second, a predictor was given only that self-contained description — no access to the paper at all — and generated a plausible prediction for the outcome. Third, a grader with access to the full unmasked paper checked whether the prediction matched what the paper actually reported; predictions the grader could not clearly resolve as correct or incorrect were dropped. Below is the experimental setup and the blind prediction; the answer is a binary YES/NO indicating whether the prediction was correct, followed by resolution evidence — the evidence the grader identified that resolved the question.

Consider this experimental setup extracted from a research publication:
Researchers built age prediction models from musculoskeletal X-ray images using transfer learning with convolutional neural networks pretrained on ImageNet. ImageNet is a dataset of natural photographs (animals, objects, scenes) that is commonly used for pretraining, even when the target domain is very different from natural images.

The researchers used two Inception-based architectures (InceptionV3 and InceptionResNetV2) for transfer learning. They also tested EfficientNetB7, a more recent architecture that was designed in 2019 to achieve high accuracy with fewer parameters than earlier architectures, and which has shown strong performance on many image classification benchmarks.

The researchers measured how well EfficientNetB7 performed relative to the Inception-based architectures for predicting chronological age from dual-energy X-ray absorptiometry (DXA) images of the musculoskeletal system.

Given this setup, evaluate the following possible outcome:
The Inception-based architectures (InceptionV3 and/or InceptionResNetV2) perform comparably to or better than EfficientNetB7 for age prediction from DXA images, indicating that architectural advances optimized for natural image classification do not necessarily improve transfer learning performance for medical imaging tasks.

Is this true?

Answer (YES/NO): YES